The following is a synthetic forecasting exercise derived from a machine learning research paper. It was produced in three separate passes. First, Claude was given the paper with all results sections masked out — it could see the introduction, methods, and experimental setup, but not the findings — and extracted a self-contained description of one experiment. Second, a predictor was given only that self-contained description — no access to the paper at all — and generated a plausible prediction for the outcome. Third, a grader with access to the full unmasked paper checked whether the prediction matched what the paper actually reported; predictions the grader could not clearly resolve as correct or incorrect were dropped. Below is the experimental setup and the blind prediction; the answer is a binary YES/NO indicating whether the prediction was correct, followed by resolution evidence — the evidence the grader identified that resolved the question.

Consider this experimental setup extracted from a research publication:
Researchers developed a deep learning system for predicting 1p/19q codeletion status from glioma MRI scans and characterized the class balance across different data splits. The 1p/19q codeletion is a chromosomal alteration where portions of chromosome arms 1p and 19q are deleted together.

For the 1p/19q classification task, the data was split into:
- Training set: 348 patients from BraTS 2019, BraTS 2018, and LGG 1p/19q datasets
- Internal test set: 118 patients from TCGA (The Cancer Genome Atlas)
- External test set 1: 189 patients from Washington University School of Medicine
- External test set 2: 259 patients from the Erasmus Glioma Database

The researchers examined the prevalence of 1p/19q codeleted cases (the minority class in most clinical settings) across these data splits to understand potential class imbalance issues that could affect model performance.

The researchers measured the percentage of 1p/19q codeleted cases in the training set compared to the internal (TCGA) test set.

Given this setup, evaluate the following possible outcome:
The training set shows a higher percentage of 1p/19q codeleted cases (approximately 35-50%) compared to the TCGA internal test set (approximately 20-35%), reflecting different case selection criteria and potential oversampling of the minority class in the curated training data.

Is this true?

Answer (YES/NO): NO